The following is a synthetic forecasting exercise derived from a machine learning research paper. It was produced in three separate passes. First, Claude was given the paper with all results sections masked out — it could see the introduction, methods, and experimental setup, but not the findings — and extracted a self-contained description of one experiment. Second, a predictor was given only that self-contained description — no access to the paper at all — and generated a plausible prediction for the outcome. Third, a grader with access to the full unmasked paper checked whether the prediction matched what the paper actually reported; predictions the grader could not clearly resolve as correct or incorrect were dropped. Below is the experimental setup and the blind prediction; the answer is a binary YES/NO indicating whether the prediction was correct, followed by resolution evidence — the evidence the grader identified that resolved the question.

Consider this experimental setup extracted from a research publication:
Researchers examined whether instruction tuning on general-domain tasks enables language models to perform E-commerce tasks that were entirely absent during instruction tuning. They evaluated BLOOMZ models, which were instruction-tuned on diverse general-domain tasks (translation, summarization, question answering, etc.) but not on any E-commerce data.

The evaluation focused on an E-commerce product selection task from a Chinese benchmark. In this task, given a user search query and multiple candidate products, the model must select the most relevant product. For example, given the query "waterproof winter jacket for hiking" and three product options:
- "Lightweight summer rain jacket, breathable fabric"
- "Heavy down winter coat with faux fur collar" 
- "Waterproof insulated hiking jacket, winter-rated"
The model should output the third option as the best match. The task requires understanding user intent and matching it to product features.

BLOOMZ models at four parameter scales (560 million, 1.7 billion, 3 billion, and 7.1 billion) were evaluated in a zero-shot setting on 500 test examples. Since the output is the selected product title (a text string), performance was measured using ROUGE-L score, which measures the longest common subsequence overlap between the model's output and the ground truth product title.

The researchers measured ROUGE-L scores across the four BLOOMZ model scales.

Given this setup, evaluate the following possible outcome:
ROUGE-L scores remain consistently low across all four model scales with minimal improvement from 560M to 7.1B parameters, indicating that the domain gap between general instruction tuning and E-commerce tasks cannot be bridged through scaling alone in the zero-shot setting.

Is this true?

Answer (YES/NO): NO